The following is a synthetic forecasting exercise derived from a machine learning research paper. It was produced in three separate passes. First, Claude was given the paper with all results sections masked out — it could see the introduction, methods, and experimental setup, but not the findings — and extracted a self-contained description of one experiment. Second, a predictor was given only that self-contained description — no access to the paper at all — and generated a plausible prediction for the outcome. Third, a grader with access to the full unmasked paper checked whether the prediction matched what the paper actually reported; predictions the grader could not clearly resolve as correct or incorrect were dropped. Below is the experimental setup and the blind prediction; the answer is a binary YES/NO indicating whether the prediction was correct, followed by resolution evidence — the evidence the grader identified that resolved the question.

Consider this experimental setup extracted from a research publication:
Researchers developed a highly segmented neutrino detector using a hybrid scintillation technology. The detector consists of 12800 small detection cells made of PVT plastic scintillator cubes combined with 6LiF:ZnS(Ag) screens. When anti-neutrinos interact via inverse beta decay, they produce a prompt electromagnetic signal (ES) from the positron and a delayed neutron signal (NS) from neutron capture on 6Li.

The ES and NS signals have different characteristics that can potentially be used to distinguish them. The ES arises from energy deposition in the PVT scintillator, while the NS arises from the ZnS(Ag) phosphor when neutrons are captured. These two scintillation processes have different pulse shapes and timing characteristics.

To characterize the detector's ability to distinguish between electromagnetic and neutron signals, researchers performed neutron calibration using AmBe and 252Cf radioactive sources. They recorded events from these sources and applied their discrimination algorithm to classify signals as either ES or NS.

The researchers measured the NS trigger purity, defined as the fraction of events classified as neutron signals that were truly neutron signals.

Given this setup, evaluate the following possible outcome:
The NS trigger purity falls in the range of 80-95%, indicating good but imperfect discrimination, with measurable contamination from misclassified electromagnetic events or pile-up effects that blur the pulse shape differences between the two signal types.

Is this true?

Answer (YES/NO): NO